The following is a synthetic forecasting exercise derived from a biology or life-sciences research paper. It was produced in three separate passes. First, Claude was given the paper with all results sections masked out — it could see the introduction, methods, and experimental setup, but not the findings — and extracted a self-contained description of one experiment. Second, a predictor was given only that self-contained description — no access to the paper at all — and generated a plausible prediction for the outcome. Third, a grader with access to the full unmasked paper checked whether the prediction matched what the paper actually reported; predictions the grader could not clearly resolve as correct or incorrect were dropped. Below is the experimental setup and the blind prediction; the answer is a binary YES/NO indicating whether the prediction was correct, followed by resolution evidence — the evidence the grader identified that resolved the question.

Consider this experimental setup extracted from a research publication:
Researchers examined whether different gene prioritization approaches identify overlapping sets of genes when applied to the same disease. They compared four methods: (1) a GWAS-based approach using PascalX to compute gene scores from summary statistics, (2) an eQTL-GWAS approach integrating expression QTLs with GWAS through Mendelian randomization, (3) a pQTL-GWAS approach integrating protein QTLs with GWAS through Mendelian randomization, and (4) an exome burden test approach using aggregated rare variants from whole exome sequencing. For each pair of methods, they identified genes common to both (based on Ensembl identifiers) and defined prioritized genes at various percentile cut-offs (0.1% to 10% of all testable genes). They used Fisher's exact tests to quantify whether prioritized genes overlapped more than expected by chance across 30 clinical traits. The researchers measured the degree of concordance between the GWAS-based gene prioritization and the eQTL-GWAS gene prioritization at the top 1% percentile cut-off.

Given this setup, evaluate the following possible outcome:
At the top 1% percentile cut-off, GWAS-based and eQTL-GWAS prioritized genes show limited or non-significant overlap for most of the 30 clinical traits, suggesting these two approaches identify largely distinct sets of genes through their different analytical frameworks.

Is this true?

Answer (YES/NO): NO